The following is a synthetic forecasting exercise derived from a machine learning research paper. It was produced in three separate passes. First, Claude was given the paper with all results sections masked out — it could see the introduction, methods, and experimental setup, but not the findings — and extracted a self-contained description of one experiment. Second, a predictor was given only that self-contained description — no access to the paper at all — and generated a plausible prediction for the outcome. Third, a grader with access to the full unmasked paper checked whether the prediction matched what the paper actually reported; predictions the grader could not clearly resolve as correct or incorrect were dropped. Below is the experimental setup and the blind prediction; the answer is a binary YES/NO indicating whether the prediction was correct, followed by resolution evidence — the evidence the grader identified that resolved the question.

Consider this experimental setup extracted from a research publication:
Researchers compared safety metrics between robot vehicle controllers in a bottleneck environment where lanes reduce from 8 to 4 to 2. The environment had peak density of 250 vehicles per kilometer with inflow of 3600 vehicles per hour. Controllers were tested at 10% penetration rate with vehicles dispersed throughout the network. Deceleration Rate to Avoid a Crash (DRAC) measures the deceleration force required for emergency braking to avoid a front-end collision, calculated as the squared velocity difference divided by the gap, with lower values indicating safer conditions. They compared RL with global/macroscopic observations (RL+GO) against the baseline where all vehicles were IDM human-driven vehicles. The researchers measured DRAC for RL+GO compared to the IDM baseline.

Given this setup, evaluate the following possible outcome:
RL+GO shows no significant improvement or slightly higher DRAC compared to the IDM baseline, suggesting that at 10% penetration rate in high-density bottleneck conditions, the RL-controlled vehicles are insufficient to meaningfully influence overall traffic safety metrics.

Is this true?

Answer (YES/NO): NO